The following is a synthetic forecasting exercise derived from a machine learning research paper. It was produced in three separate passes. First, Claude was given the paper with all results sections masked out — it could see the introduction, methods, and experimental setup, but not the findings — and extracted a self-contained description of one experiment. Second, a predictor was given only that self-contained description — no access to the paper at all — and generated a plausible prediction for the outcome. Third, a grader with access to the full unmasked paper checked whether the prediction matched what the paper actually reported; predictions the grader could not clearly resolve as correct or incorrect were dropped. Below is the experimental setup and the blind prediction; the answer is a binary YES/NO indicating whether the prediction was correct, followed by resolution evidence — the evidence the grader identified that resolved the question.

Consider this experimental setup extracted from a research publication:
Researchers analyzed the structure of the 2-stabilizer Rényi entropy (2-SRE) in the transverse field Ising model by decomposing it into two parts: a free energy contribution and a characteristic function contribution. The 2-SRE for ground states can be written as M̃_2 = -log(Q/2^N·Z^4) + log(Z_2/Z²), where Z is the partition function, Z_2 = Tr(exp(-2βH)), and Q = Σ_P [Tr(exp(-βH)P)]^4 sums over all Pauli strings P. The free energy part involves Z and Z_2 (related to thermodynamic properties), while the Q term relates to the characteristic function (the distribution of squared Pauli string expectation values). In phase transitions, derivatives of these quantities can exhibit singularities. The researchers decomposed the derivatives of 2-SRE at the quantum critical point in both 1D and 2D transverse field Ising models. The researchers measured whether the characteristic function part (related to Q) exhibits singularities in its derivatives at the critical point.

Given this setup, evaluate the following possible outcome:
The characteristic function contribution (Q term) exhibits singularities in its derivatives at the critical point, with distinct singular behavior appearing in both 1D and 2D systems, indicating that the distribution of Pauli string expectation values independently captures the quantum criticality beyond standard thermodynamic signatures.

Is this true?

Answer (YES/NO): YES